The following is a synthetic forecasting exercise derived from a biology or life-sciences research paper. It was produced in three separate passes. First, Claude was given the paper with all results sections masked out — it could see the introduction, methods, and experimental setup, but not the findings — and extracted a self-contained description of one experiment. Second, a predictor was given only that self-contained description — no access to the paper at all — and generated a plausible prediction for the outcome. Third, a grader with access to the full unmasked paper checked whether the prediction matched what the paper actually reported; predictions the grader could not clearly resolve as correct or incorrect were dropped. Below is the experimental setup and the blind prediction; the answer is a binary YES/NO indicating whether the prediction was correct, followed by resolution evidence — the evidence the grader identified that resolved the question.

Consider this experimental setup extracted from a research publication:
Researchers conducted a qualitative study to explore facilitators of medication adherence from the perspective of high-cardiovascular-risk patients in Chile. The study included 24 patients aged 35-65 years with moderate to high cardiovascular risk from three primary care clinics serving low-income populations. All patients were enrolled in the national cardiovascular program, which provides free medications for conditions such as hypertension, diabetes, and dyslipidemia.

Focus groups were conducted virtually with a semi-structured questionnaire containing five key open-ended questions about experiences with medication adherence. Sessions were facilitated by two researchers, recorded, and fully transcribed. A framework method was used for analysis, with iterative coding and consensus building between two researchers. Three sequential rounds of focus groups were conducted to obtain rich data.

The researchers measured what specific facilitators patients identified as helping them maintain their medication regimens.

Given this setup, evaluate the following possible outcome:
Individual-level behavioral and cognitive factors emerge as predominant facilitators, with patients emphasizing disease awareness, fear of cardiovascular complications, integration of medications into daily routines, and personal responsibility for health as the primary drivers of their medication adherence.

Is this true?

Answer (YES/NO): NO